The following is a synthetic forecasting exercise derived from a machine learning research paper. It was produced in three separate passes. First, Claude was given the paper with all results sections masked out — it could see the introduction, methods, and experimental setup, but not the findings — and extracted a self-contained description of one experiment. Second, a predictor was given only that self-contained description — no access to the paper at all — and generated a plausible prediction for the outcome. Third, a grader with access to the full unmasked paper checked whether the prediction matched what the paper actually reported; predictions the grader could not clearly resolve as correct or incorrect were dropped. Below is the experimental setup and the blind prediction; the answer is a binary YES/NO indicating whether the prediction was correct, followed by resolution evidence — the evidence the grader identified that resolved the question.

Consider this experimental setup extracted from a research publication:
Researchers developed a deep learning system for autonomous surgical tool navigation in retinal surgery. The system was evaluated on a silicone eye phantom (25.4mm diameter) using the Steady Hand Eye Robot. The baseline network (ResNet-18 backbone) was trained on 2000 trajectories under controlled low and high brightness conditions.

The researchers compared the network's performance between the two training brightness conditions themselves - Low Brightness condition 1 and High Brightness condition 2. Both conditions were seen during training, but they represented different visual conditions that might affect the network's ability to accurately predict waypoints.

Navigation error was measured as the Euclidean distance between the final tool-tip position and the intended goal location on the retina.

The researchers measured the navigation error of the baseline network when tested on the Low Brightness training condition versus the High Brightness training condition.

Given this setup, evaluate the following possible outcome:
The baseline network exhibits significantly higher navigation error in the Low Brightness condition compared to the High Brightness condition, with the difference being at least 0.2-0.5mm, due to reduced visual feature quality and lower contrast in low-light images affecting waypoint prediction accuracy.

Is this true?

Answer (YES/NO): NO